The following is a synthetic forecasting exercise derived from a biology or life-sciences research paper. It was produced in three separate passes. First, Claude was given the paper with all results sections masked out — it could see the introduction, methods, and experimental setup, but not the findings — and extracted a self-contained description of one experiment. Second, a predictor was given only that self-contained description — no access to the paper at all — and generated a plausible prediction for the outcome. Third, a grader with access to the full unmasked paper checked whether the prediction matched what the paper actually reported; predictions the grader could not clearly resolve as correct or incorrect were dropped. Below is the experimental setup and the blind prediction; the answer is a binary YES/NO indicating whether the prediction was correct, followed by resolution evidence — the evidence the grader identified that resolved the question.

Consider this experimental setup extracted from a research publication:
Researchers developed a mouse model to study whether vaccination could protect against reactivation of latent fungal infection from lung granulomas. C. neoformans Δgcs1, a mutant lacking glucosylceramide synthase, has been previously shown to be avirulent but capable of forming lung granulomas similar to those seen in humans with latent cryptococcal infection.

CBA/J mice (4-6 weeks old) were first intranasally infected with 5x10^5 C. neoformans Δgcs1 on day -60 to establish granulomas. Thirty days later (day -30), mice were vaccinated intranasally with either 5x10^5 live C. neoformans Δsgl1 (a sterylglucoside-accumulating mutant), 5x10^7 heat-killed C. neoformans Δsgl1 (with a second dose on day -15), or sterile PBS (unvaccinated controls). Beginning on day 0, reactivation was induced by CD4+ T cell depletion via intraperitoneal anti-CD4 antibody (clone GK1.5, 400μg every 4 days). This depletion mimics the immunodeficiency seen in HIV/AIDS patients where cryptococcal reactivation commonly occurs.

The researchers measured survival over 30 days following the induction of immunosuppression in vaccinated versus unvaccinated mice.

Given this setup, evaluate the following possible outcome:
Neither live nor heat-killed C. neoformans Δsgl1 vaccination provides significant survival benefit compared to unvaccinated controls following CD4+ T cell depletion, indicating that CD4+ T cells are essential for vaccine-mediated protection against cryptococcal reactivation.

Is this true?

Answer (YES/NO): NO